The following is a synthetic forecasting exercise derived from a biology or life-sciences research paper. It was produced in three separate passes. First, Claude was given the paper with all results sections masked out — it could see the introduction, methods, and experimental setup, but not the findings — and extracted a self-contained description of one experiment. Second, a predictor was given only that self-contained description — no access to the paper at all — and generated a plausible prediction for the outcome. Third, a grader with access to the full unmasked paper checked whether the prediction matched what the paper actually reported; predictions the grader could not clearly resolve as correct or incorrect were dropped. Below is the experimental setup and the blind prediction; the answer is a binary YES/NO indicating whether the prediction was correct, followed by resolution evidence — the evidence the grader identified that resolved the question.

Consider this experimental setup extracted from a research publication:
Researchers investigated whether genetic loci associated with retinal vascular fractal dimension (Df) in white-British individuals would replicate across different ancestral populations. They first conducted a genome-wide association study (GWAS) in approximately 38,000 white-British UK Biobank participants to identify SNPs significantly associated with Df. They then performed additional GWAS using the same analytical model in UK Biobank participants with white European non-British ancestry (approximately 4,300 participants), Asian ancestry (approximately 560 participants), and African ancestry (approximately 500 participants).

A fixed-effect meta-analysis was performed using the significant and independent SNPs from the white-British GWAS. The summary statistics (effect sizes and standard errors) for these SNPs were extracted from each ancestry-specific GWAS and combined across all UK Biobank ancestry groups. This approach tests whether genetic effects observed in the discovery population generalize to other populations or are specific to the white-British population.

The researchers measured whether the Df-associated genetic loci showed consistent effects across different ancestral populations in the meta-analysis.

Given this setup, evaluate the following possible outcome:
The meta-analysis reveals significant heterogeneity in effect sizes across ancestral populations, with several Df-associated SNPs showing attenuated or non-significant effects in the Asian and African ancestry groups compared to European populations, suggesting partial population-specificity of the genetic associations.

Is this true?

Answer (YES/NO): NO